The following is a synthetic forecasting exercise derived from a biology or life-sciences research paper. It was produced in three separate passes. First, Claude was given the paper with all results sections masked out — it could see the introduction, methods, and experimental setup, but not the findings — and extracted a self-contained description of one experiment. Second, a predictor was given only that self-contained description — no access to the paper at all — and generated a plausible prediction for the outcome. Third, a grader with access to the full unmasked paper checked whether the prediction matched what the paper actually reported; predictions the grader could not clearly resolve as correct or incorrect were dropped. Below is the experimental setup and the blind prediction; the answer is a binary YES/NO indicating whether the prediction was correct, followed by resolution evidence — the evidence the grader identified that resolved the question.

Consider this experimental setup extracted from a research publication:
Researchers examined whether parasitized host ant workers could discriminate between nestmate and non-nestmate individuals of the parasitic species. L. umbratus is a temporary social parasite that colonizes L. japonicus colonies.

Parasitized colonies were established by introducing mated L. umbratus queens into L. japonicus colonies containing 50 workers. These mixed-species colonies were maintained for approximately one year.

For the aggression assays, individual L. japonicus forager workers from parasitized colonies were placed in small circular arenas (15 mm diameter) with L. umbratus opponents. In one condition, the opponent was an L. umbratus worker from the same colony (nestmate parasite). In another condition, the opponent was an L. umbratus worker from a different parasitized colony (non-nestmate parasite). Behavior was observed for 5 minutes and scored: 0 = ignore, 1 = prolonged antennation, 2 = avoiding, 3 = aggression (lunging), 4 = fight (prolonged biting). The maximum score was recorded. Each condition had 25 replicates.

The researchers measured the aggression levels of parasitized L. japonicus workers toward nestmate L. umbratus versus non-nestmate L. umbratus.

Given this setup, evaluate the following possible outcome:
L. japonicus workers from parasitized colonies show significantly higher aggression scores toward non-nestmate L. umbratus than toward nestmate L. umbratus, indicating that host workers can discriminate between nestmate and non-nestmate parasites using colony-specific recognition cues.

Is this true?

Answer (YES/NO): NO